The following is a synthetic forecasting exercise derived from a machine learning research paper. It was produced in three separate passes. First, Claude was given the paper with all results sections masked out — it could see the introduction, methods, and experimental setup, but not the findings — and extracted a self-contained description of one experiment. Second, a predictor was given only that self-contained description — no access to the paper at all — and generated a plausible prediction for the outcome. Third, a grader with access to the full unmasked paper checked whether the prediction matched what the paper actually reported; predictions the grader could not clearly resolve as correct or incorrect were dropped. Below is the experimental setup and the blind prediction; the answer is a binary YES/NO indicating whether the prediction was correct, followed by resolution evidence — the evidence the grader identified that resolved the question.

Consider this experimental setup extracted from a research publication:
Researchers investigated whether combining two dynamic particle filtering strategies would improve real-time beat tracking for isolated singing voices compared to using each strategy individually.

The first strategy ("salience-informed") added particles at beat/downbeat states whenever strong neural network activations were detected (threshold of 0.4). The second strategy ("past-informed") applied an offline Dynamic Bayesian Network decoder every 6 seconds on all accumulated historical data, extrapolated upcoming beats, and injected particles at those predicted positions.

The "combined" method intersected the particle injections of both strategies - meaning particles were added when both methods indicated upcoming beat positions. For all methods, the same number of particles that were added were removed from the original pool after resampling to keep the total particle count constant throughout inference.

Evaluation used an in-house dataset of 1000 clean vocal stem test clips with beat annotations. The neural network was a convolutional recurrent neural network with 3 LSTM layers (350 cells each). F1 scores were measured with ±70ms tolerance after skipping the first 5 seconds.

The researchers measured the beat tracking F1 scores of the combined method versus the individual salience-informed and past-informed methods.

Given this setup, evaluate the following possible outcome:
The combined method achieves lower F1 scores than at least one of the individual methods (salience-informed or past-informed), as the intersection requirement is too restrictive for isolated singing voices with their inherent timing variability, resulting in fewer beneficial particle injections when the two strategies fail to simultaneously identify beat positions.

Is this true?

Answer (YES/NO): NO